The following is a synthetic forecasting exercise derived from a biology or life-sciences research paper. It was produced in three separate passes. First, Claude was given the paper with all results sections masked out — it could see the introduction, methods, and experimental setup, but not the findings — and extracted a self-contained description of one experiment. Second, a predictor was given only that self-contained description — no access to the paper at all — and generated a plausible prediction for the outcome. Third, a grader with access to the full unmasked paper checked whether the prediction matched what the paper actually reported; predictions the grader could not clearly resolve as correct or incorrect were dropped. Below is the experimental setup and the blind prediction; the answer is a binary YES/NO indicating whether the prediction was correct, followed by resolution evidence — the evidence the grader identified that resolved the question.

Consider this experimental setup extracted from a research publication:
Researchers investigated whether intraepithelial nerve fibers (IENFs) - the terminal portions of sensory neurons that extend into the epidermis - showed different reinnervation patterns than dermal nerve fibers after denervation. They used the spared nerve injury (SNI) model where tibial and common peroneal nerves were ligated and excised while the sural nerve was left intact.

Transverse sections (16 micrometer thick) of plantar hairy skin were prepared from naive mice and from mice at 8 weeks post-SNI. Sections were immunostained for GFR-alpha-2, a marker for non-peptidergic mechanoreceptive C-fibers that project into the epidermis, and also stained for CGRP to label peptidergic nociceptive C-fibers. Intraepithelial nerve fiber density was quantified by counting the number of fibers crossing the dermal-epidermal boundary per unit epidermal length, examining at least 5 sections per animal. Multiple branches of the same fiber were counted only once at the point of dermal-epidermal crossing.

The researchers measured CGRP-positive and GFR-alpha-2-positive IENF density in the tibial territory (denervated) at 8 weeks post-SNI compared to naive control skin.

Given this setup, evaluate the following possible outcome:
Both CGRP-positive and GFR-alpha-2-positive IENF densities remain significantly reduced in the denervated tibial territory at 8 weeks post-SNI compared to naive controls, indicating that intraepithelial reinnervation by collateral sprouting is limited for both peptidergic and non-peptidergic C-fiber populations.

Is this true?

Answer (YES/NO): NO